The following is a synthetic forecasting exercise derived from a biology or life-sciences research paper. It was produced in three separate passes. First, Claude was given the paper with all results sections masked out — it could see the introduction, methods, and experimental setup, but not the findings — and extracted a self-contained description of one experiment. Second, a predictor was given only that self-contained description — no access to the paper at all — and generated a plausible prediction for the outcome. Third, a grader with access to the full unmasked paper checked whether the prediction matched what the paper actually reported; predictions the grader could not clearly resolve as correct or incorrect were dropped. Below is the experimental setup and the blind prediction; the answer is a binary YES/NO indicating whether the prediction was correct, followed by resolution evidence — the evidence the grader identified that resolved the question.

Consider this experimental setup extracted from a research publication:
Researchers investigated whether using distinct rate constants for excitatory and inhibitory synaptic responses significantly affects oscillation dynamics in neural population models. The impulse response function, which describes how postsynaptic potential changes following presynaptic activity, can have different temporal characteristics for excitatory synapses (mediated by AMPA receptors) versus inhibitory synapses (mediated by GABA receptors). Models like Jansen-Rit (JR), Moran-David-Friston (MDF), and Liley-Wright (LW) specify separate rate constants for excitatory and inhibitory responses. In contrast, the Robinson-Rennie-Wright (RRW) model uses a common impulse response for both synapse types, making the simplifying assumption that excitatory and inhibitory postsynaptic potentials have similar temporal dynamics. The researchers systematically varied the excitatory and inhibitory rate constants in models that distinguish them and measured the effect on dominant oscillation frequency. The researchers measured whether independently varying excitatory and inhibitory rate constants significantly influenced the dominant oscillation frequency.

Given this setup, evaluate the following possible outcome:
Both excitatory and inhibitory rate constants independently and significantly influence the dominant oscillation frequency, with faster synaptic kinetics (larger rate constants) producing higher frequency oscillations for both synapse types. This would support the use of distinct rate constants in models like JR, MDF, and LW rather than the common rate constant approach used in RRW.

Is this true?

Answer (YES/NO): NO